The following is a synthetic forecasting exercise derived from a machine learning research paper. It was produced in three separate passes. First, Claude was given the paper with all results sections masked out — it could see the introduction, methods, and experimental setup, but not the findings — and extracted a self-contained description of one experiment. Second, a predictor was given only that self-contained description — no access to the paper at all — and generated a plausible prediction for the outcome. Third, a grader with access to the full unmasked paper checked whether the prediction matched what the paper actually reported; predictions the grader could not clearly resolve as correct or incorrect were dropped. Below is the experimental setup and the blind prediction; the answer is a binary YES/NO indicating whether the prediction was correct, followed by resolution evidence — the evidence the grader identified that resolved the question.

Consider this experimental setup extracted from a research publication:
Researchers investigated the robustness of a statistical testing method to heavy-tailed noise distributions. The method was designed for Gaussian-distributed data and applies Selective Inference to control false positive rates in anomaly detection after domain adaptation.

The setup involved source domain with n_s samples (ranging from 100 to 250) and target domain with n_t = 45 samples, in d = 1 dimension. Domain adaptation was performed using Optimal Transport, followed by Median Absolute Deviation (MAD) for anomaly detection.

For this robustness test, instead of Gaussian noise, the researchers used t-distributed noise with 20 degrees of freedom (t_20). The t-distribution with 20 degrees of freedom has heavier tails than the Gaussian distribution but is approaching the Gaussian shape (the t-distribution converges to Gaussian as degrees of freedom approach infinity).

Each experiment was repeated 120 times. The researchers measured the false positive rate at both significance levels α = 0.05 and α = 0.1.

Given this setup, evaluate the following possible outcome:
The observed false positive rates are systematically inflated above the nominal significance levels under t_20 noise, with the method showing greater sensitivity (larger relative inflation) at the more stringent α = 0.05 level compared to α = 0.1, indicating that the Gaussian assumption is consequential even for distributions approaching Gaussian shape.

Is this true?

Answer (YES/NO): NO